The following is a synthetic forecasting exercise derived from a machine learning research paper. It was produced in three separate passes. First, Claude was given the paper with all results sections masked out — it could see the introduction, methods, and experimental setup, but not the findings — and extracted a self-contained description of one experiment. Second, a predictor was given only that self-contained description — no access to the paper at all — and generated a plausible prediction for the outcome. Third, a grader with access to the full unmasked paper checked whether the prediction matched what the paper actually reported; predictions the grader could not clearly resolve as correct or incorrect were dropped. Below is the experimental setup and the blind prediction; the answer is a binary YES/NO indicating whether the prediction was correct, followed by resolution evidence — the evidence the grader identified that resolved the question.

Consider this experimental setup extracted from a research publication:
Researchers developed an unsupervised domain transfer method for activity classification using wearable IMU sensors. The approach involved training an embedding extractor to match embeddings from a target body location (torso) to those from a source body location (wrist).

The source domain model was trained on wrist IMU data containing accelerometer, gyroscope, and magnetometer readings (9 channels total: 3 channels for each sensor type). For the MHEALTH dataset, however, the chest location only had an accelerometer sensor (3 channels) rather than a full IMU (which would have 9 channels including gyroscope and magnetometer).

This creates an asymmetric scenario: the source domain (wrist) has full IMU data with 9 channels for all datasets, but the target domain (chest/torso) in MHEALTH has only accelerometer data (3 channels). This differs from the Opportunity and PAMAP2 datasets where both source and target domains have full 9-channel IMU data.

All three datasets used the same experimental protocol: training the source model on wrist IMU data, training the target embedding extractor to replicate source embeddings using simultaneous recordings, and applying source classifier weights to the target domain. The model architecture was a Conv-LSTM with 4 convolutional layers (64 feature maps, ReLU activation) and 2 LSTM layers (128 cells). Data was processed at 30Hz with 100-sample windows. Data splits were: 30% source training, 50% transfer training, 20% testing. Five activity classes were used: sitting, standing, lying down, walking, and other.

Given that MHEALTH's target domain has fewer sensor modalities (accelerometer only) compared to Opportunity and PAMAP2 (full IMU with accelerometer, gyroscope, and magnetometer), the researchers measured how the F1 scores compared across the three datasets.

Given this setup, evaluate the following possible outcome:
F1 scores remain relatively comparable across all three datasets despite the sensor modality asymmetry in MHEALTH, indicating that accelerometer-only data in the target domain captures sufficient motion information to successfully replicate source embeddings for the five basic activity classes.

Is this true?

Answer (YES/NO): YES